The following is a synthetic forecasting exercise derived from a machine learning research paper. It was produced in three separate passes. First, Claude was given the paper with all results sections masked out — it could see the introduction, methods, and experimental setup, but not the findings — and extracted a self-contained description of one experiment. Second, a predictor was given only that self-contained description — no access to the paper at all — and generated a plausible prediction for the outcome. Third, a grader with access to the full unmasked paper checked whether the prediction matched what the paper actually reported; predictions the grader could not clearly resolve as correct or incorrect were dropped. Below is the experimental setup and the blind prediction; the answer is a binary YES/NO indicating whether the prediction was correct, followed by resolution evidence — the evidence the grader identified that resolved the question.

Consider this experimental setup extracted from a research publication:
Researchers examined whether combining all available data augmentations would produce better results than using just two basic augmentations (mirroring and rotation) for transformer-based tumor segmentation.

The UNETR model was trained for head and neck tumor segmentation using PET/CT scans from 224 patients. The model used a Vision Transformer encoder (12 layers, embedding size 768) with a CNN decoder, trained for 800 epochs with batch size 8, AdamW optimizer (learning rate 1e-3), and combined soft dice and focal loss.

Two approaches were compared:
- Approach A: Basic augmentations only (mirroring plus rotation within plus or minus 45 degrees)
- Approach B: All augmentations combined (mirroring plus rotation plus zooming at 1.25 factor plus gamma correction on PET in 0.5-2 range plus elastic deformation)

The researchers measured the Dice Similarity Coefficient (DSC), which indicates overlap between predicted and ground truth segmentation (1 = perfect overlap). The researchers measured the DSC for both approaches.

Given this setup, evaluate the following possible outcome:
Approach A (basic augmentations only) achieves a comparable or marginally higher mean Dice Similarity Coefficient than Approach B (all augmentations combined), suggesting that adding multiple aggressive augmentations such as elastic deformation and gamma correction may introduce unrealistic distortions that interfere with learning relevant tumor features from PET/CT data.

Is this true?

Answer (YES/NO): NO